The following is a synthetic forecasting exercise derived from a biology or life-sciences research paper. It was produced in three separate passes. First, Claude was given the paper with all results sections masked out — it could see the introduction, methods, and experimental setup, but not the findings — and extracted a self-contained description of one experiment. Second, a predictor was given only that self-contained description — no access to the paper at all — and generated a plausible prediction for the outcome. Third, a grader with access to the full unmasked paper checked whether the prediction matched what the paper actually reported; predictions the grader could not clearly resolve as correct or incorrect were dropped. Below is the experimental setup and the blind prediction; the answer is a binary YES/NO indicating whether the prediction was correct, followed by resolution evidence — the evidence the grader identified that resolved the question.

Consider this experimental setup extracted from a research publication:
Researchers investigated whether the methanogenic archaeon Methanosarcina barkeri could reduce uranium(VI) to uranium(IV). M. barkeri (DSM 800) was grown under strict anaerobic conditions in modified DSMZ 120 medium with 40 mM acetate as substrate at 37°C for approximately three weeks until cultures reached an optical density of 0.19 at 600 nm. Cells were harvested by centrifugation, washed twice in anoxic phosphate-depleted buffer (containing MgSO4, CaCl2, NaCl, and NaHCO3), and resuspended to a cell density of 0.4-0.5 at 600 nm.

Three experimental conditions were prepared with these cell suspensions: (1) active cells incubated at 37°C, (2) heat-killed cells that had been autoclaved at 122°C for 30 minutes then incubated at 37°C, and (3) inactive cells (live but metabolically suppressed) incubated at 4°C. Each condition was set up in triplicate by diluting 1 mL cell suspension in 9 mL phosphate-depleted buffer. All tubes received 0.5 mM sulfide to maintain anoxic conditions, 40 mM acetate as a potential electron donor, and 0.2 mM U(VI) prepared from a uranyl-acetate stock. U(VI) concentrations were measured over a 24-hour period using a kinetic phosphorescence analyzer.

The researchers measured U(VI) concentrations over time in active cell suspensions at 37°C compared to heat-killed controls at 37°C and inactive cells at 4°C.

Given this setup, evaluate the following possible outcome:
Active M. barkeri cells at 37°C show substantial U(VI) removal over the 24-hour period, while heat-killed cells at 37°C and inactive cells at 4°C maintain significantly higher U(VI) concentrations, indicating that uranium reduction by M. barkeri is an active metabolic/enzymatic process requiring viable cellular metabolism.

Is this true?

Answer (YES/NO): YES